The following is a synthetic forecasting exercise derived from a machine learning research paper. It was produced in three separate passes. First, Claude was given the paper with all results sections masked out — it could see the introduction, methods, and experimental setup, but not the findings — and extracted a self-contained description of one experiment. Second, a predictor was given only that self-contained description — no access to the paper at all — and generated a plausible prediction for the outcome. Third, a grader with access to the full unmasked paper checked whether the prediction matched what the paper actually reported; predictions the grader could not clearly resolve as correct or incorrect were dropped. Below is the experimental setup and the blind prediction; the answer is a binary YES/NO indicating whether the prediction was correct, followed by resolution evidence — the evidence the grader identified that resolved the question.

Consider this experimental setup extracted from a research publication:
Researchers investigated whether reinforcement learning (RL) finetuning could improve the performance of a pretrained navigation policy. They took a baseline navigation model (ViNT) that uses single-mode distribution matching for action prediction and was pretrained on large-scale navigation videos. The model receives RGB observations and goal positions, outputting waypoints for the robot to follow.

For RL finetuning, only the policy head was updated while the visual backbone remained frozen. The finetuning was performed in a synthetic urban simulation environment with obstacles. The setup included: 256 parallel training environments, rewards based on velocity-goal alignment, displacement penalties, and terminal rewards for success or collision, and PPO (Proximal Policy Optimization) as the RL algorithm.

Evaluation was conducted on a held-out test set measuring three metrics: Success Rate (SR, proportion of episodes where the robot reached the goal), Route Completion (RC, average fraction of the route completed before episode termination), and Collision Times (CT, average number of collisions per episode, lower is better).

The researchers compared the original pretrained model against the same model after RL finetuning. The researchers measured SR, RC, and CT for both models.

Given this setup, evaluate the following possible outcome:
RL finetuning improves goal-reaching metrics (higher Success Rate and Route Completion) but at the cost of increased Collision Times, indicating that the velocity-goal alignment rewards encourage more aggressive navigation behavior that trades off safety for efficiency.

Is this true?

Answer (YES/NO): NO